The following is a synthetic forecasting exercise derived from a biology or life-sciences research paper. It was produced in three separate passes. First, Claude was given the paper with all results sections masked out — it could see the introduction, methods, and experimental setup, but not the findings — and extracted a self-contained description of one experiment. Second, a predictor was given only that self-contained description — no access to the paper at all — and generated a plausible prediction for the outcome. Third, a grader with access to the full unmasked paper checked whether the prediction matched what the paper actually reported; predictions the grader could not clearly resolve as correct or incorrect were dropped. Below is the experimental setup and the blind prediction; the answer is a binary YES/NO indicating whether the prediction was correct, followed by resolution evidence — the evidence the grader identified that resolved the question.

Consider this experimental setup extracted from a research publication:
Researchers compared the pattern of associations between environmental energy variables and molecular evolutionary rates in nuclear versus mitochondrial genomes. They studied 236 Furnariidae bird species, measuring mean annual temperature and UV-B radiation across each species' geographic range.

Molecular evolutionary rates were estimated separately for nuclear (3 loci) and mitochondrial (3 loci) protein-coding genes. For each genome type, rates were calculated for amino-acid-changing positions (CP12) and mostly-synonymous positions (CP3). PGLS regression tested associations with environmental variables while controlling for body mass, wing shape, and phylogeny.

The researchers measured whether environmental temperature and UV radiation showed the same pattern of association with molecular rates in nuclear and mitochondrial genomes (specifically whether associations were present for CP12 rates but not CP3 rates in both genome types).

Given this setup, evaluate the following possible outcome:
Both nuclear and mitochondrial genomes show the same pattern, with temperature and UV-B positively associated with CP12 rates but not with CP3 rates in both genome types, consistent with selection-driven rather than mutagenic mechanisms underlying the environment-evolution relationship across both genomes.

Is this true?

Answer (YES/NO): NO